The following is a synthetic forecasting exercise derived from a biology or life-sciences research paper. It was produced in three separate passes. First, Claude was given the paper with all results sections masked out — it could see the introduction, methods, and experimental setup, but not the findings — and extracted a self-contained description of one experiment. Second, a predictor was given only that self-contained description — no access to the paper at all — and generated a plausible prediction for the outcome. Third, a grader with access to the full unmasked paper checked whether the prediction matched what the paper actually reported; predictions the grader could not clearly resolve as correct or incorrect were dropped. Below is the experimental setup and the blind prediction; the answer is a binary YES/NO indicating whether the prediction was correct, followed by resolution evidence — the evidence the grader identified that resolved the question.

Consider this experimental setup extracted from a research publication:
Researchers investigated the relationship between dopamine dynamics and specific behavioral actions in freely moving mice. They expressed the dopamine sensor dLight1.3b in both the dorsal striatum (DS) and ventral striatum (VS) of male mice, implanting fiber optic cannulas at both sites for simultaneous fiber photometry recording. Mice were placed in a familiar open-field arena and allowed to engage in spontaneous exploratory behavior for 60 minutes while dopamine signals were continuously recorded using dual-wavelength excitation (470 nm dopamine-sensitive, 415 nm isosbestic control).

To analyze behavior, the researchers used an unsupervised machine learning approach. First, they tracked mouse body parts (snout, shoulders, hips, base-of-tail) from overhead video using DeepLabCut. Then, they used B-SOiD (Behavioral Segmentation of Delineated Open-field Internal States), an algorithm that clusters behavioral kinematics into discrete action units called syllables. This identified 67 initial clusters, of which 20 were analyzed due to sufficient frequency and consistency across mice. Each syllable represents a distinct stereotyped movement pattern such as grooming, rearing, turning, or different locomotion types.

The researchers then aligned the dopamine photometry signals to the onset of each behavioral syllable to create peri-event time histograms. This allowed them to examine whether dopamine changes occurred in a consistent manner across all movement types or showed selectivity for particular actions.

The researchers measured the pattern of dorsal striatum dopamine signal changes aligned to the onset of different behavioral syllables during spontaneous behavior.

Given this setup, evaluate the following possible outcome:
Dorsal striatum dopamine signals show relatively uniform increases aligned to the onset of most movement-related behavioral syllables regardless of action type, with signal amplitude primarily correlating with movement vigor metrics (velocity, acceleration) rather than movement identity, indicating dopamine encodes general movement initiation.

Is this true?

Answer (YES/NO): NO